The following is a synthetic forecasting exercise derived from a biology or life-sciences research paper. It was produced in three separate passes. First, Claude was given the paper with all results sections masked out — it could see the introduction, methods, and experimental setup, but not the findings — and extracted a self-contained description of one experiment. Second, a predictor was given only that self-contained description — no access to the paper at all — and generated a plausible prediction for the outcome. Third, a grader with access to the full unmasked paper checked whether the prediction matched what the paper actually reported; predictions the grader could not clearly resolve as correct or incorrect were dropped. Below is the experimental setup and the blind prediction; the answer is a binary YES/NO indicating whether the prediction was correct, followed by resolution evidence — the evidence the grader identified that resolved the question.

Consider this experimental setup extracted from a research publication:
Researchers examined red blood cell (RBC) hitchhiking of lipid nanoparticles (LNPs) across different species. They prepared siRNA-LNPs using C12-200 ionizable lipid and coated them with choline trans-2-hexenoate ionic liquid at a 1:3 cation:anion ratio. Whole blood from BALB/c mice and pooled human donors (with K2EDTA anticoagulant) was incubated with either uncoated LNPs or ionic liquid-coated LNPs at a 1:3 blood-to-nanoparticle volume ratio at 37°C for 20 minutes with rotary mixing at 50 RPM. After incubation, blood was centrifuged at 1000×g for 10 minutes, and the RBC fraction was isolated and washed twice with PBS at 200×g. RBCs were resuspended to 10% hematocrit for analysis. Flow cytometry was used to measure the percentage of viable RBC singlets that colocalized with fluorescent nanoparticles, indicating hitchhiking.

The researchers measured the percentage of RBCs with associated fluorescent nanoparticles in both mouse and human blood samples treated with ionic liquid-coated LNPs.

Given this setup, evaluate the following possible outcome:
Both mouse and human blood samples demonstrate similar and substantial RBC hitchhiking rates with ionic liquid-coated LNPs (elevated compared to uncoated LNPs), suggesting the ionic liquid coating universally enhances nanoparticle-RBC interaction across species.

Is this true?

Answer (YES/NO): NO